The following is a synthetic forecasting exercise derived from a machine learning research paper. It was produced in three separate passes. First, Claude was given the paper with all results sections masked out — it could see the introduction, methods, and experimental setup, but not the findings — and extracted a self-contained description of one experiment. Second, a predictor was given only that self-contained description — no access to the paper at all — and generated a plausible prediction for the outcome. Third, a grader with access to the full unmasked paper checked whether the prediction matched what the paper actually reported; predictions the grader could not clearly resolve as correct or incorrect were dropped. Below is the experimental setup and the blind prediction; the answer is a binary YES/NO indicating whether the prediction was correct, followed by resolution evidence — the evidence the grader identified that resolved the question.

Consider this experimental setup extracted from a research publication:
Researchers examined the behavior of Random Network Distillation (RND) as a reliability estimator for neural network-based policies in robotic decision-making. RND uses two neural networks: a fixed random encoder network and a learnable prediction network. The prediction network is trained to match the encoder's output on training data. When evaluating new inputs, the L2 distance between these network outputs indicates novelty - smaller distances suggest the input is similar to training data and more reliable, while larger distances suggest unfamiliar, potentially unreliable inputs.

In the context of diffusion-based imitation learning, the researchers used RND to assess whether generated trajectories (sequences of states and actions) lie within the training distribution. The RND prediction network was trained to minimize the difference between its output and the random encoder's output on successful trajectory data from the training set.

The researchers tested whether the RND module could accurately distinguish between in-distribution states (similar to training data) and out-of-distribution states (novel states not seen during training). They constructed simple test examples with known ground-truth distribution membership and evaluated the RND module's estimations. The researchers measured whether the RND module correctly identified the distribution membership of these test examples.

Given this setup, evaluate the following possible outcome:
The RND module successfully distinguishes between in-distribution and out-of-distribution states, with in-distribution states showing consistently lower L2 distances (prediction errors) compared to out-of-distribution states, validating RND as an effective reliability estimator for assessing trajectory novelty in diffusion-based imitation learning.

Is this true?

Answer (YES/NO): NO